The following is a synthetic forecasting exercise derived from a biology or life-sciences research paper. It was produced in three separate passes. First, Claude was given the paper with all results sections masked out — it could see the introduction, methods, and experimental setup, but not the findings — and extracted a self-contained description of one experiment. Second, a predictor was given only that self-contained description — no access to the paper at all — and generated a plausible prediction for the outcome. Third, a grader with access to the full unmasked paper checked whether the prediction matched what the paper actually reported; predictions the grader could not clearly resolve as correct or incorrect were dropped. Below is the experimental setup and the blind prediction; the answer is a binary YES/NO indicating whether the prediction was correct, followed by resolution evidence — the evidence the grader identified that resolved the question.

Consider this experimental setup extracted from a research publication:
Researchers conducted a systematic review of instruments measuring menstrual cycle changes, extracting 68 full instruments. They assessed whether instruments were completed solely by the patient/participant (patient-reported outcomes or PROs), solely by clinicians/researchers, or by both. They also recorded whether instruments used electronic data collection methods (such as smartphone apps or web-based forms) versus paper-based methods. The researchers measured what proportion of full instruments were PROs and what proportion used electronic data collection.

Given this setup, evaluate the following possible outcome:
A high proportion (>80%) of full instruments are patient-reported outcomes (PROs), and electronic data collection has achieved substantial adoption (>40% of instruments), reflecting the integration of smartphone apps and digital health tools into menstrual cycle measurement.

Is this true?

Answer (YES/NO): NO